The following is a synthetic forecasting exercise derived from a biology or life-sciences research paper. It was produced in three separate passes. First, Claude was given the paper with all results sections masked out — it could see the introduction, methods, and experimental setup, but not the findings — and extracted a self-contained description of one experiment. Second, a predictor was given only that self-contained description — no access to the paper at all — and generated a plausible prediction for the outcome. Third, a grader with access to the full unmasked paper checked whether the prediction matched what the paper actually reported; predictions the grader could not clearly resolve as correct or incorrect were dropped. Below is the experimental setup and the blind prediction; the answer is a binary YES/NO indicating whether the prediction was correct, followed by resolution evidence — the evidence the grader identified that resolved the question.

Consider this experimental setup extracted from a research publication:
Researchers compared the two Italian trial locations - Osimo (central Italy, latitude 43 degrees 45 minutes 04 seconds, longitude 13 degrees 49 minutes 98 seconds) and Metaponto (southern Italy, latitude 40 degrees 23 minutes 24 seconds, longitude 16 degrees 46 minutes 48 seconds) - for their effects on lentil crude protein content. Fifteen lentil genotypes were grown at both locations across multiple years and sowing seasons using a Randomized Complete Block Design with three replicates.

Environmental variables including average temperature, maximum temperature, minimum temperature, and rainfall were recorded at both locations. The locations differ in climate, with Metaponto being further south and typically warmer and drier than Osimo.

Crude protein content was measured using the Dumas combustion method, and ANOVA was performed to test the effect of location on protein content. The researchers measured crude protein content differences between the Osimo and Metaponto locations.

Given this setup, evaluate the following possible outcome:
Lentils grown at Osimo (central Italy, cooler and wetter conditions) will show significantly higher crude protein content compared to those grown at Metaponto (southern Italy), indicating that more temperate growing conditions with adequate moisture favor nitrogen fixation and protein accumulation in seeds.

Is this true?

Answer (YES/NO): YES